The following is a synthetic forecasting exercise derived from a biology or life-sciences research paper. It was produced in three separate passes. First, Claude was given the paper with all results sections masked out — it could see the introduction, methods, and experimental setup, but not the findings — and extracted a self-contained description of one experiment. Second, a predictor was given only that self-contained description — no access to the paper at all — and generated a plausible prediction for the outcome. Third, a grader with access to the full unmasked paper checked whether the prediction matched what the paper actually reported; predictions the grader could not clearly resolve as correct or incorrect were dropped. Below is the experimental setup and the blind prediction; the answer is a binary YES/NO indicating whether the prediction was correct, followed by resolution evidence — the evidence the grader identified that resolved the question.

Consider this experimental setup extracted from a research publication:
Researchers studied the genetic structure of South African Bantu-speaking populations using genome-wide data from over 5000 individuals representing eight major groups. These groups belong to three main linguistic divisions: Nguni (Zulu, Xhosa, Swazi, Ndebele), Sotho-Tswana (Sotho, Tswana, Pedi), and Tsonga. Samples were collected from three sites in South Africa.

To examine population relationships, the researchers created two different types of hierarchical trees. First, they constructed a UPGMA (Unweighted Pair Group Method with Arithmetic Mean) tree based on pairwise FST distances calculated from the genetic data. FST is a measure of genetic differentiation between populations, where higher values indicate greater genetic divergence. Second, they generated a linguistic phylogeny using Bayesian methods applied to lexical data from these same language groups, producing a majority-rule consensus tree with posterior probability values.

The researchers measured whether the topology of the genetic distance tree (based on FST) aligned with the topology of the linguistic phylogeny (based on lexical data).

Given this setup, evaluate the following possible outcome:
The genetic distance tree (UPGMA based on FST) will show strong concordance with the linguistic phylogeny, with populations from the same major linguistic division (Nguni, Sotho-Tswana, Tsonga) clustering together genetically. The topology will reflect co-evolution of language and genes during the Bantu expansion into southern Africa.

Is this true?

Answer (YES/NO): YES